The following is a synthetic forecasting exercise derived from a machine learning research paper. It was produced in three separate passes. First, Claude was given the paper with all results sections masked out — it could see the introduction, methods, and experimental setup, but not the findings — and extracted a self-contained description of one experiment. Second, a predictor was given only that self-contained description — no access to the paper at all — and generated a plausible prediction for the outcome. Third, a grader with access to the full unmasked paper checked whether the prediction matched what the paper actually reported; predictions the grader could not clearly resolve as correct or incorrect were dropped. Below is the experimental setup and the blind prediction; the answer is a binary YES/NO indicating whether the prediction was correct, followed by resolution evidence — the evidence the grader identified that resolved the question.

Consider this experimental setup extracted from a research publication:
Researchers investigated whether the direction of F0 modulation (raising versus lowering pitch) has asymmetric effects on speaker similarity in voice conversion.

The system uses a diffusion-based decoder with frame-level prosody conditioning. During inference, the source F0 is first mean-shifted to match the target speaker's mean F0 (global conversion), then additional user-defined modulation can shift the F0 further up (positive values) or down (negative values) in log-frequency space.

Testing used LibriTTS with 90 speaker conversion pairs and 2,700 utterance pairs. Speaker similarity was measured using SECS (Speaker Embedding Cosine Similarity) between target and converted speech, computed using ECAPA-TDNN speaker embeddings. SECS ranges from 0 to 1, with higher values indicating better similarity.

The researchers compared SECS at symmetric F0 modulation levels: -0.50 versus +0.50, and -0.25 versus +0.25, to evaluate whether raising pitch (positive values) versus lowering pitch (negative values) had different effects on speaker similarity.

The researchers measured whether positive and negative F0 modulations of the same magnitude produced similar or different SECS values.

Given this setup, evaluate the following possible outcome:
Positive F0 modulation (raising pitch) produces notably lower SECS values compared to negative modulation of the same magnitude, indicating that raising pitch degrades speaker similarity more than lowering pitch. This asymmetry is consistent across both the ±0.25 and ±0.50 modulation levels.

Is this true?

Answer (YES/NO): NO